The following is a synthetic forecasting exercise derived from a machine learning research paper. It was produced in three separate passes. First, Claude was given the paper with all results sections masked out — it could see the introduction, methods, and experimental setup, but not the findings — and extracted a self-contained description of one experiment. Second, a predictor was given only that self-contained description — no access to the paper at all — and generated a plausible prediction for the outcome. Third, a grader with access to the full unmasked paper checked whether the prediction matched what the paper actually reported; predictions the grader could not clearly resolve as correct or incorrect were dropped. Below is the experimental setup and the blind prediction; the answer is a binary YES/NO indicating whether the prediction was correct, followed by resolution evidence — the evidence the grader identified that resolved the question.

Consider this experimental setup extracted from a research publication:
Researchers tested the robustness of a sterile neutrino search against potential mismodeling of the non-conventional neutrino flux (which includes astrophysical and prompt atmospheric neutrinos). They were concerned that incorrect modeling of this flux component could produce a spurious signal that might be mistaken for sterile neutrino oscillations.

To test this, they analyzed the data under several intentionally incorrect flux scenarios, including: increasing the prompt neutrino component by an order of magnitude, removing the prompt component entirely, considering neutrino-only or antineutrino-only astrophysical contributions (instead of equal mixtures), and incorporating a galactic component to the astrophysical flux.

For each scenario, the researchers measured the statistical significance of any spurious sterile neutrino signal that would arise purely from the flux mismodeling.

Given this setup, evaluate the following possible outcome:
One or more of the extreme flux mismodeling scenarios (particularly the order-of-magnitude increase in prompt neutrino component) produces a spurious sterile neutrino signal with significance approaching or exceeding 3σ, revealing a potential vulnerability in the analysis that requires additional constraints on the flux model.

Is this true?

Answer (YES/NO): NO